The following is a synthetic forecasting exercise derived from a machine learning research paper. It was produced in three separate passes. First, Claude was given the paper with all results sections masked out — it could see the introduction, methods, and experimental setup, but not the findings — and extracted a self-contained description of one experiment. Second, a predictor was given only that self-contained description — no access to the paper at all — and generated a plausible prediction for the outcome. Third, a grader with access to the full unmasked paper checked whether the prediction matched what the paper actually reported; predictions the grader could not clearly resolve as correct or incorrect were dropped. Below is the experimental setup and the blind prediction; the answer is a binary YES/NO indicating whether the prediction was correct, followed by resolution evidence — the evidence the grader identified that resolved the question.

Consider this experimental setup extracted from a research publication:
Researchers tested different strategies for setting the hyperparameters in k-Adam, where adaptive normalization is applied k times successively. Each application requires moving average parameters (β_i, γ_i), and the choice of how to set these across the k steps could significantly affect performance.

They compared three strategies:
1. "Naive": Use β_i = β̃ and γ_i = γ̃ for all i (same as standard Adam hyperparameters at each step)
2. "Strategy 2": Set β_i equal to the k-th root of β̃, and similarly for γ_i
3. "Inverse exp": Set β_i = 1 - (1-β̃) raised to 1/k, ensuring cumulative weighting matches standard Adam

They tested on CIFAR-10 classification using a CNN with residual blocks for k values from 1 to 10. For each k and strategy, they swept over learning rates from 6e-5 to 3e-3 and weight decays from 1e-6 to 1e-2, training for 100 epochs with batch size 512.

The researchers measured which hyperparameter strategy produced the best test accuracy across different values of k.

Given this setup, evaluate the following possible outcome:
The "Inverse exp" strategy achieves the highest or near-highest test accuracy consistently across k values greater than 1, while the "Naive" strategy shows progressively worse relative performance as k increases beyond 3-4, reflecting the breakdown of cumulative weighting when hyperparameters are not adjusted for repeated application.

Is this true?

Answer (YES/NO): NO